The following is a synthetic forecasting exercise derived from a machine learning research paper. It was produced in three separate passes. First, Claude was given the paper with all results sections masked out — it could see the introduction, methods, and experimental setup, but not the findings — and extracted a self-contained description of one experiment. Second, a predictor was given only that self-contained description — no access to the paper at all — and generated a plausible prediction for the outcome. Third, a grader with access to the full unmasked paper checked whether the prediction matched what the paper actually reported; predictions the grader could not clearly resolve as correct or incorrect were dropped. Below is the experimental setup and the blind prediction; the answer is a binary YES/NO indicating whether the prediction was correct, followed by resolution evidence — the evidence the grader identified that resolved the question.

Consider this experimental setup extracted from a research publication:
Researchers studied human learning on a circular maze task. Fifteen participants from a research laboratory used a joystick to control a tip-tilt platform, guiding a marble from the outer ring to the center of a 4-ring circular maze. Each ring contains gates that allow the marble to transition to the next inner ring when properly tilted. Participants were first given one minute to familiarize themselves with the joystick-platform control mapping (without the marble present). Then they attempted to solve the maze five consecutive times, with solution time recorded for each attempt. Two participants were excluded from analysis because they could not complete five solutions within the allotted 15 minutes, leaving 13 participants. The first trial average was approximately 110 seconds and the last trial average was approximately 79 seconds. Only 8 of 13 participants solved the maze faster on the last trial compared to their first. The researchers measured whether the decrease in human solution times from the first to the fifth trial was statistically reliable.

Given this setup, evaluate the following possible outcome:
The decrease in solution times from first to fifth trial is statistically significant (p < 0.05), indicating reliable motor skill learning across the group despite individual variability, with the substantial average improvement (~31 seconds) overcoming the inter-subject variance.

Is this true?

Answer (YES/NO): NO